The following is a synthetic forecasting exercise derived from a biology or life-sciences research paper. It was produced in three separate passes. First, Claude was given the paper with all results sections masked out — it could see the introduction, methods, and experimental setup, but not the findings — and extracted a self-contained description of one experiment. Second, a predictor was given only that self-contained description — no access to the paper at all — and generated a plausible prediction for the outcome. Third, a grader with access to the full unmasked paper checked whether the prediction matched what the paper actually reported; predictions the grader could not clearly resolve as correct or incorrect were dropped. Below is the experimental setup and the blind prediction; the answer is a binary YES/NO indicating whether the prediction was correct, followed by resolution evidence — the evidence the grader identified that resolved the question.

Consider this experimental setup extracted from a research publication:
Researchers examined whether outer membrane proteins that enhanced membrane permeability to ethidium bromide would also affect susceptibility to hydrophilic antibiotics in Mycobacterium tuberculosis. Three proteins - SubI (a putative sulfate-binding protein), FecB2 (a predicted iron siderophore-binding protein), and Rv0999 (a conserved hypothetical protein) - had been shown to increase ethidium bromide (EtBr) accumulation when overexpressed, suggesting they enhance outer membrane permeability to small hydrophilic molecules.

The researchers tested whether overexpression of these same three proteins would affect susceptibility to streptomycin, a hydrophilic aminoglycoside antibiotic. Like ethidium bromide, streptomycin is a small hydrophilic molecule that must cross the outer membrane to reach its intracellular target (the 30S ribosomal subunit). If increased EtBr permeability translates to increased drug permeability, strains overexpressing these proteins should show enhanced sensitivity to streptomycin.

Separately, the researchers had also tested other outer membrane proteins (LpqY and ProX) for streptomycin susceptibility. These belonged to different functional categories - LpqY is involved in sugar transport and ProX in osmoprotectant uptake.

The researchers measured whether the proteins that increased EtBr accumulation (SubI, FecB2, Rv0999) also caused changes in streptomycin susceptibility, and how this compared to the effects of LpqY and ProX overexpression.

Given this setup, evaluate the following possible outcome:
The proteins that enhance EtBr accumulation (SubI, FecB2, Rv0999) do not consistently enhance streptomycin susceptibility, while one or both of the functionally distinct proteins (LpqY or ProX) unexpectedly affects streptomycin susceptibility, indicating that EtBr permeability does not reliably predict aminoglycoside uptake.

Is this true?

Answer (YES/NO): YES